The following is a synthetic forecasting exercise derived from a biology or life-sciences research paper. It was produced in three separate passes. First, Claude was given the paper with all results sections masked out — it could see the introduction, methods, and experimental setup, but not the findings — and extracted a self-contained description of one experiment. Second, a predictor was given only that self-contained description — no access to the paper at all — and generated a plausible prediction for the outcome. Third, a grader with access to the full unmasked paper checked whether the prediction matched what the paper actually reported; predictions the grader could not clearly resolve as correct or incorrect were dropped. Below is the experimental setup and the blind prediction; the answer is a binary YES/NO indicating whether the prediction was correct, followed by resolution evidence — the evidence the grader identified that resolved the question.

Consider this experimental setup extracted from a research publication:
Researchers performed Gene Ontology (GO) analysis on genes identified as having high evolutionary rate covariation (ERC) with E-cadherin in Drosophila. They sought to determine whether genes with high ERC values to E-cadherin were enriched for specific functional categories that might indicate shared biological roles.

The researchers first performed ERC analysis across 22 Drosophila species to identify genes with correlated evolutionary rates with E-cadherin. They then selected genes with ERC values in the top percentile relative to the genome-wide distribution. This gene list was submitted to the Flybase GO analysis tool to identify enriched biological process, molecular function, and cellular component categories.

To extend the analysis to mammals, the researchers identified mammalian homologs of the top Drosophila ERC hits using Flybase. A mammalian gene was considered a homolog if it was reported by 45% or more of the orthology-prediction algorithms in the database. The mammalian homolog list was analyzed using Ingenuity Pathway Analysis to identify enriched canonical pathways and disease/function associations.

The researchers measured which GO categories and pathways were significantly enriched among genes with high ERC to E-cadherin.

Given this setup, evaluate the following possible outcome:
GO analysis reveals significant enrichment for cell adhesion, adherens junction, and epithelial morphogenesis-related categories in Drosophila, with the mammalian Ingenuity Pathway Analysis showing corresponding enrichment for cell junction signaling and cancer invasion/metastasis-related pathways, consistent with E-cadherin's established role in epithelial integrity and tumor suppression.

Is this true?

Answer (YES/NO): YES